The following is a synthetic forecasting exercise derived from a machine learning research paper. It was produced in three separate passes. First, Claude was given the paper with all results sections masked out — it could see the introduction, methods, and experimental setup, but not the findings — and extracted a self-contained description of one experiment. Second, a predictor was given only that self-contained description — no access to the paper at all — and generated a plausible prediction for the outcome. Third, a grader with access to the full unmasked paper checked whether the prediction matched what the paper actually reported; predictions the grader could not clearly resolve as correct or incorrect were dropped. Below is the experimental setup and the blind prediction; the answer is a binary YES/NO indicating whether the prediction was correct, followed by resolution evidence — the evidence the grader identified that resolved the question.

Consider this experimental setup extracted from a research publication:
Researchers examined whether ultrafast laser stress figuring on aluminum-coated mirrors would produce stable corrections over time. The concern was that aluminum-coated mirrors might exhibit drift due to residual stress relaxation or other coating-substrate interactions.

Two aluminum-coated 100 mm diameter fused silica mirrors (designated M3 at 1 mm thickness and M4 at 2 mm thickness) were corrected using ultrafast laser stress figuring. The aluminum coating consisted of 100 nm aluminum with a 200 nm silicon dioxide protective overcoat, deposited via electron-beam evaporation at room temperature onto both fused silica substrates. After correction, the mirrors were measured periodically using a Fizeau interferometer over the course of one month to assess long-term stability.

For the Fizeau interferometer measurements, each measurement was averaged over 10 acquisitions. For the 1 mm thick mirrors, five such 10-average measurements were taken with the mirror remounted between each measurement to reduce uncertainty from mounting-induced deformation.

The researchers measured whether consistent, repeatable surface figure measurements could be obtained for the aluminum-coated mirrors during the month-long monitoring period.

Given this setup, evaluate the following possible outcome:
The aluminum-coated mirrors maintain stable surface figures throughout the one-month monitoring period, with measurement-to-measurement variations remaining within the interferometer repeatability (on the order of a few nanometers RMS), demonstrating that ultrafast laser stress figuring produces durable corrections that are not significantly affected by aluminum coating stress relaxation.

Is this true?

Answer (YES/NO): NO